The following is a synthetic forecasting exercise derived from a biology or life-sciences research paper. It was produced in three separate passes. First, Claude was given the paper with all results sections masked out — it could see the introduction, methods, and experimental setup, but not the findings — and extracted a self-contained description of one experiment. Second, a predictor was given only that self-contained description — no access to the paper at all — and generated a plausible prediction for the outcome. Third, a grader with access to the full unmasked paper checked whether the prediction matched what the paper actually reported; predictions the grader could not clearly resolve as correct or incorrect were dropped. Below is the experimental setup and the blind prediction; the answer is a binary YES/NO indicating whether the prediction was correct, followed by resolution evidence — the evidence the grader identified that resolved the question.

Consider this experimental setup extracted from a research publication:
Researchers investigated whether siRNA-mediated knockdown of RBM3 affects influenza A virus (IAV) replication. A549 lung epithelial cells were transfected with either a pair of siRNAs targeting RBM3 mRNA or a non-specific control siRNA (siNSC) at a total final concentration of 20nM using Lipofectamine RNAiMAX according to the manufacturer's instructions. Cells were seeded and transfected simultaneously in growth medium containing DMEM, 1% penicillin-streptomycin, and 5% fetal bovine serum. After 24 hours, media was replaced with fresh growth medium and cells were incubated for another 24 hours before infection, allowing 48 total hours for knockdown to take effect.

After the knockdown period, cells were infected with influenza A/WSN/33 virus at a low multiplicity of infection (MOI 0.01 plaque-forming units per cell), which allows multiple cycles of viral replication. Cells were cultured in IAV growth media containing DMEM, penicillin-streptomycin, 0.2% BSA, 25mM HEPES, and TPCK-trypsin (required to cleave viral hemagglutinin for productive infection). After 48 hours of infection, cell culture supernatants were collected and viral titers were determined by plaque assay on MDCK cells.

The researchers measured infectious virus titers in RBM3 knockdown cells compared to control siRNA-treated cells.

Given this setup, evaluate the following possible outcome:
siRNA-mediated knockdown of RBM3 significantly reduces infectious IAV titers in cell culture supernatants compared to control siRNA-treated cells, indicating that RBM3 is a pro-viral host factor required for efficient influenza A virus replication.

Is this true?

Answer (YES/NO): YES